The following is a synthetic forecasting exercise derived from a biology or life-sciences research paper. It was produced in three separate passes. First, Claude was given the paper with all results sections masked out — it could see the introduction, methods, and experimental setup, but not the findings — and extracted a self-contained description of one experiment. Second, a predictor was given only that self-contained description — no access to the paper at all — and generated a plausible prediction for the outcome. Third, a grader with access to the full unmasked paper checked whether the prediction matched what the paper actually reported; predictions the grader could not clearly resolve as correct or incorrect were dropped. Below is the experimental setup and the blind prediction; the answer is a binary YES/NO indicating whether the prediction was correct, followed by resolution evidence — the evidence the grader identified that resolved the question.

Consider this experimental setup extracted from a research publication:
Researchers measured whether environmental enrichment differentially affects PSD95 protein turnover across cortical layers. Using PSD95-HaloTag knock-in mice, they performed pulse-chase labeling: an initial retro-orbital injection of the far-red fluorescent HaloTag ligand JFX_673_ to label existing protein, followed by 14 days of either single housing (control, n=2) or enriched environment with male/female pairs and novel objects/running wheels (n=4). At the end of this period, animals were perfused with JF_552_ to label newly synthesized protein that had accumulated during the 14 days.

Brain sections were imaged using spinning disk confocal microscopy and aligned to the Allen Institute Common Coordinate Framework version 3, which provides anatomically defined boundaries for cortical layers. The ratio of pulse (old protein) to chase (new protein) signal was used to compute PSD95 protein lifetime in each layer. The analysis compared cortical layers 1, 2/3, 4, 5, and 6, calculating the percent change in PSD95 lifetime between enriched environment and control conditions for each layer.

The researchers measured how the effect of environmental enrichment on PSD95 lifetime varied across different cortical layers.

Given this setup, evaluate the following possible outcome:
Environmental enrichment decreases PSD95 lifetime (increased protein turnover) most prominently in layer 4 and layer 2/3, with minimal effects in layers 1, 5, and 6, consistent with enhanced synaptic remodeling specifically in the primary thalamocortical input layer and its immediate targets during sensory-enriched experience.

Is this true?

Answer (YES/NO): NO